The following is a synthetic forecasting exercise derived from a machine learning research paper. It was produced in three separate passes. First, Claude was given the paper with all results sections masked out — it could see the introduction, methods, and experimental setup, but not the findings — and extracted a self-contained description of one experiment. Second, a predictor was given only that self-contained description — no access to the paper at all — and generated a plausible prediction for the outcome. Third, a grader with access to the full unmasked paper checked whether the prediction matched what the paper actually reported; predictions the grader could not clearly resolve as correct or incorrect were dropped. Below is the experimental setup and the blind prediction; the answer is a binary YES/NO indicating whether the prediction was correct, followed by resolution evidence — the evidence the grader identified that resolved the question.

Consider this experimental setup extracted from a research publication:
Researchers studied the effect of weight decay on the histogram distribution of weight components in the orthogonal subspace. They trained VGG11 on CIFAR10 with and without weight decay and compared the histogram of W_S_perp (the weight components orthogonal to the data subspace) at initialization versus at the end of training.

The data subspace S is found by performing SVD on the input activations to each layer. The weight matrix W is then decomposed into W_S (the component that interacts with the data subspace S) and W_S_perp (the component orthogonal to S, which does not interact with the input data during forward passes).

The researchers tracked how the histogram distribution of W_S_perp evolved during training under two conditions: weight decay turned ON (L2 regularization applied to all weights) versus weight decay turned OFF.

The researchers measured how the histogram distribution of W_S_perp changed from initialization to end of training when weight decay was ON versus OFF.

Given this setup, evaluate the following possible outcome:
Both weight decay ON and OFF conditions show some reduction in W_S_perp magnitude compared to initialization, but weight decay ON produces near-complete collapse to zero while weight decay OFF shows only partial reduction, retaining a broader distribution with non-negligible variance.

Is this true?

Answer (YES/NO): NO